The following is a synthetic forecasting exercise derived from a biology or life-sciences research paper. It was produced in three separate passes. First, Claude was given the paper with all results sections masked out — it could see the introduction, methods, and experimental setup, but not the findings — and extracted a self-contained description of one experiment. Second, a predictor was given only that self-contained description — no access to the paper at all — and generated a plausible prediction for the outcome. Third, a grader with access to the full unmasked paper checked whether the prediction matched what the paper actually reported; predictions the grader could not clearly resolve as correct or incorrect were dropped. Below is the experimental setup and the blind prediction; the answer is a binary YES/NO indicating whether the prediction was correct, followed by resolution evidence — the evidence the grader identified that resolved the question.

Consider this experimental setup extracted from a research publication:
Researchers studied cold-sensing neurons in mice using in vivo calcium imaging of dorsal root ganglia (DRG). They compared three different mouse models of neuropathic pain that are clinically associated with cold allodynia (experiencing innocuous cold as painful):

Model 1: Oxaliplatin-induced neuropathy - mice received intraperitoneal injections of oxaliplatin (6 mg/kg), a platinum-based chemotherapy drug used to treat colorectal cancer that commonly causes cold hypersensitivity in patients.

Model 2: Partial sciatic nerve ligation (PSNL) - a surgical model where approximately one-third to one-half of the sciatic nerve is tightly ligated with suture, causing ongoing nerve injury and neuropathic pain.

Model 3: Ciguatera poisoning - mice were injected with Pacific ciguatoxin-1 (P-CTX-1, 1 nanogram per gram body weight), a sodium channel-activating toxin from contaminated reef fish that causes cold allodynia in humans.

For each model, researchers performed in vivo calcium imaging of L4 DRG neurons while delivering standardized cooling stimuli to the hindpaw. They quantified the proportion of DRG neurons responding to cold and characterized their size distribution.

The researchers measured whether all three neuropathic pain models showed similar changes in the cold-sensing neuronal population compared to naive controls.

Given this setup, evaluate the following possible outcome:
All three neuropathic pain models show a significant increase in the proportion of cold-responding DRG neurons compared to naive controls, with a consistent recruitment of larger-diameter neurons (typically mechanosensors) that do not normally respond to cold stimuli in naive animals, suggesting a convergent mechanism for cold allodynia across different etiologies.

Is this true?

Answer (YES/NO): NO